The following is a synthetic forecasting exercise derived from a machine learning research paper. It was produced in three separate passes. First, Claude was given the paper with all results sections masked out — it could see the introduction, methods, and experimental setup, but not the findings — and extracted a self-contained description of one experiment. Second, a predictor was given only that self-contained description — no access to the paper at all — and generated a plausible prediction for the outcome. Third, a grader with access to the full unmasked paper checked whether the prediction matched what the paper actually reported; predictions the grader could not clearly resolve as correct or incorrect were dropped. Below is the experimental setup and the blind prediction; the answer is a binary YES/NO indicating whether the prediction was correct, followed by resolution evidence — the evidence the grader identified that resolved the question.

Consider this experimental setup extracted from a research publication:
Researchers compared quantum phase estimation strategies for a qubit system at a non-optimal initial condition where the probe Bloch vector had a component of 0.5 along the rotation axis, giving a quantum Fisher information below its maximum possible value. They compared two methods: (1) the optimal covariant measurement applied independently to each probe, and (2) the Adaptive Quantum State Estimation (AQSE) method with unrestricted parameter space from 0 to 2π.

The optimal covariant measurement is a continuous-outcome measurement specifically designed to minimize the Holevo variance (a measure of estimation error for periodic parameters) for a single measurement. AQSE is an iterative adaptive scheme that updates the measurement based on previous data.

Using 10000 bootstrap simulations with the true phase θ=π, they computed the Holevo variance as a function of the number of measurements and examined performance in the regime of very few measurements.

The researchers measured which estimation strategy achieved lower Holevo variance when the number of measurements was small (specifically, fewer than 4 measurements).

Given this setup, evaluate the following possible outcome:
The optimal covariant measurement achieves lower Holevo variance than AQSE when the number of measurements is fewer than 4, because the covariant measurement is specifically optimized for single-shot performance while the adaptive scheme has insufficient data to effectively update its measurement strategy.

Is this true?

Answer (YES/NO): YES